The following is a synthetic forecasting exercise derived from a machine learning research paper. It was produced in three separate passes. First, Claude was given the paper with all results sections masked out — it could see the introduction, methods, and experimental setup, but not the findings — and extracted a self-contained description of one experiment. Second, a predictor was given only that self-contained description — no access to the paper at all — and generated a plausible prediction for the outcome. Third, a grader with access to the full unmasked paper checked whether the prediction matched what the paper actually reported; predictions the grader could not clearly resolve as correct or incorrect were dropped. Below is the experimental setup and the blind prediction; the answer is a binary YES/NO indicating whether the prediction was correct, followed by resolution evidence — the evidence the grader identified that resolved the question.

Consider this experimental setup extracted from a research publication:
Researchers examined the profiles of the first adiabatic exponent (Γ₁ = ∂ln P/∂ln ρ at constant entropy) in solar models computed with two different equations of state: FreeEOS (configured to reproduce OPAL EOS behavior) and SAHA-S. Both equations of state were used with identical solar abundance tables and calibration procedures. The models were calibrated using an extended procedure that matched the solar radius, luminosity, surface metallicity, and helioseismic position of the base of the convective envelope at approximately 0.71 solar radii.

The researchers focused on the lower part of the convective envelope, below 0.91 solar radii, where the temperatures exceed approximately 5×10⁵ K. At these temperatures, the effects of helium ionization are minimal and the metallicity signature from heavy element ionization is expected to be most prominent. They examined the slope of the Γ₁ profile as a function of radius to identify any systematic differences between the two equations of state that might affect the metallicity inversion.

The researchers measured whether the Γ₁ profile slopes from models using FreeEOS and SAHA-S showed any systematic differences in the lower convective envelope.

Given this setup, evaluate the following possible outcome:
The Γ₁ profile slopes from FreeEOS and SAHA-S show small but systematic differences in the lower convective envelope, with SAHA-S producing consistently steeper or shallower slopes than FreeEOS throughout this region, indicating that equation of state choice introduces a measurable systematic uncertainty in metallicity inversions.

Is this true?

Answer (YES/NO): YES